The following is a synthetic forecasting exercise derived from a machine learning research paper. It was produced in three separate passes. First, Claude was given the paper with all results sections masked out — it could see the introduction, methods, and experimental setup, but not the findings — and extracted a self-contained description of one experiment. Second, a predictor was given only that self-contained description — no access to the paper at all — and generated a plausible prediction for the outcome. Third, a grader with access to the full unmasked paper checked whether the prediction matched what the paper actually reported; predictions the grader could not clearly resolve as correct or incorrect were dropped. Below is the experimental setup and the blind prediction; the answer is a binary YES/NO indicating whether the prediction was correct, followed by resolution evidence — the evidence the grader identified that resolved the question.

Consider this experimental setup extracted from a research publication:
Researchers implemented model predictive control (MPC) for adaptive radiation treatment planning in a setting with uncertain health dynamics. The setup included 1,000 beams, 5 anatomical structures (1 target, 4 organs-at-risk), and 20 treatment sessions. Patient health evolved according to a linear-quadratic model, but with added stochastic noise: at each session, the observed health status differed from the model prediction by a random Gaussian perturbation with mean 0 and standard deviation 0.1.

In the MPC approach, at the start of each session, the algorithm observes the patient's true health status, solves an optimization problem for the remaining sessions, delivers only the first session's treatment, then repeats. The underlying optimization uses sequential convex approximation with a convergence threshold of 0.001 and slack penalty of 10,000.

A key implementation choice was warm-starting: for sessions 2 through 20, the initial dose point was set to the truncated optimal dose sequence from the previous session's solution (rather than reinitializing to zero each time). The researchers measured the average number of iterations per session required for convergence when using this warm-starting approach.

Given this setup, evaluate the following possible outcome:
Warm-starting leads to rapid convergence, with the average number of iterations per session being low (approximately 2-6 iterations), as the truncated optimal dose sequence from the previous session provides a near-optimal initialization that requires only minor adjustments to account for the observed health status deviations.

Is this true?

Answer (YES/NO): NO